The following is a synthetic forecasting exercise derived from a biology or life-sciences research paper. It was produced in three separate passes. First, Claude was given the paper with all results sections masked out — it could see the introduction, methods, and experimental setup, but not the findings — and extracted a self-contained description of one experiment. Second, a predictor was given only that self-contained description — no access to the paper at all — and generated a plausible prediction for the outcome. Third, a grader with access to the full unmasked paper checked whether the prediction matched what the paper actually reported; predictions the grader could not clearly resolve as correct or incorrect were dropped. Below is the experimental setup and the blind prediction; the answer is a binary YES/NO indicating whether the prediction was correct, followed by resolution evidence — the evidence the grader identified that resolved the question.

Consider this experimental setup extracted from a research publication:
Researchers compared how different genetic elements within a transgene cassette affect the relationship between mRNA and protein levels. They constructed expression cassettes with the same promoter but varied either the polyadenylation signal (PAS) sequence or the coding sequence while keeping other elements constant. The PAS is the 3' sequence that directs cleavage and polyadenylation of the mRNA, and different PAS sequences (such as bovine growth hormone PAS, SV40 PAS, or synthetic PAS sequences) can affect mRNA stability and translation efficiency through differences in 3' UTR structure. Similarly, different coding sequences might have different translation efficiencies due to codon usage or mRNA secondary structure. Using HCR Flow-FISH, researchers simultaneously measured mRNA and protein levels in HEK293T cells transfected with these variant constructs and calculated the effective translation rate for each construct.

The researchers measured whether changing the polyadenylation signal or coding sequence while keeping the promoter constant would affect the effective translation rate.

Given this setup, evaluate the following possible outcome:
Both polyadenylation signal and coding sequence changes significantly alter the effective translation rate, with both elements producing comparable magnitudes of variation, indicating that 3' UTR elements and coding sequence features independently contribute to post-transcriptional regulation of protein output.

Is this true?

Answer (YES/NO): NO